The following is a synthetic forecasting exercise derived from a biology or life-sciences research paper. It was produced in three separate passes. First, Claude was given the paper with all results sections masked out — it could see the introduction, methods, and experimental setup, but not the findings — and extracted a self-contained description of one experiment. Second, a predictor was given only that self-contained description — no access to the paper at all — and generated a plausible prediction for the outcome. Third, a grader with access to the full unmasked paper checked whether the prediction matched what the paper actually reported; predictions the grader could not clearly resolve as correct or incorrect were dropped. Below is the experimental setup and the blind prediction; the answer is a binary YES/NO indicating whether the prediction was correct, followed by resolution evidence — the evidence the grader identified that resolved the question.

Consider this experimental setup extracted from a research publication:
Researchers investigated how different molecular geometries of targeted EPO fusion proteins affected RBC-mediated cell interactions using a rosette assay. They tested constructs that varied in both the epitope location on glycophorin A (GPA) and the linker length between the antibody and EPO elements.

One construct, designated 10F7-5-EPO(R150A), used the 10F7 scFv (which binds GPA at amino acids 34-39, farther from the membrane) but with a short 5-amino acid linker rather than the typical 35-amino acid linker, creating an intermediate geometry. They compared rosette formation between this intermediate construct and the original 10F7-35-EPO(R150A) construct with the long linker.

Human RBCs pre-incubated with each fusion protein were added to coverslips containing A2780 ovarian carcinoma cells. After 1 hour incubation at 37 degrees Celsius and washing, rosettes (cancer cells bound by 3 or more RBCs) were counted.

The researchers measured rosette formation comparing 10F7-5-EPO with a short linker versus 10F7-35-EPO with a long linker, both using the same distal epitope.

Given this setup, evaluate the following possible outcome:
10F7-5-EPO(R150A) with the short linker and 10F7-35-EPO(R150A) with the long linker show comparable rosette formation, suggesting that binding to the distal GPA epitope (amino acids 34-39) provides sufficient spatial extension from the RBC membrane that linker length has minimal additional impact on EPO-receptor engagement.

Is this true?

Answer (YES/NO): YES